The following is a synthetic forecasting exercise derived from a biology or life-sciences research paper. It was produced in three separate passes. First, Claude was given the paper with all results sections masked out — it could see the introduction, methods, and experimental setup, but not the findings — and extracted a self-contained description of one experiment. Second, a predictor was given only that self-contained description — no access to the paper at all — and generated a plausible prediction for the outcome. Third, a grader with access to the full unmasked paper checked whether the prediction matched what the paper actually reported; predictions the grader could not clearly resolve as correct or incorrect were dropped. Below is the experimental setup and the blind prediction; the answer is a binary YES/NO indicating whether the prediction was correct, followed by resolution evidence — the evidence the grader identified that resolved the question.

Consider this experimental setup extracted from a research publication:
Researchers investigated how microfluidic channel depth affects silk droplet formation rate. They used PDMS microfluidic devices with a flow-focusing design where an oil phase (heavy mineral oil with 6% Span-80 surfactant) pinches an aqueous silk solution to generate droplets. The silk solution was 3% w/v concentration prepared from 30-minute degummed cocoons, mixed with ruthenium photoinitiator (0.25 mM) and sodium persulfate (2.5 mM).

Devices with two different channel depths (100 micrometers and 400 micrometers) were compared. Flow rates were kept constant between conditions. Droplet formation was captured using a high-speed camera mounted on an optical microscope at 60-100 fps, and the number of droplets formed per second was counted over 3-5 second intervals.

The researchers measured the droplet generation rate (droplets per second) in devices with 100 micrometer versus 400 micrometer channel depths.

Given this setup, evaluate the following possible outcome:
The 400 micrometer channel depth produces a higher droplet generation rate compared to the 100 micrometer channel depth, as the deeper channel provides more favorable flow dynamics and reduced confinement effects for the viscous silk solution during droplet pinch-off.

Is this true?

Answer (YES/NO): NO